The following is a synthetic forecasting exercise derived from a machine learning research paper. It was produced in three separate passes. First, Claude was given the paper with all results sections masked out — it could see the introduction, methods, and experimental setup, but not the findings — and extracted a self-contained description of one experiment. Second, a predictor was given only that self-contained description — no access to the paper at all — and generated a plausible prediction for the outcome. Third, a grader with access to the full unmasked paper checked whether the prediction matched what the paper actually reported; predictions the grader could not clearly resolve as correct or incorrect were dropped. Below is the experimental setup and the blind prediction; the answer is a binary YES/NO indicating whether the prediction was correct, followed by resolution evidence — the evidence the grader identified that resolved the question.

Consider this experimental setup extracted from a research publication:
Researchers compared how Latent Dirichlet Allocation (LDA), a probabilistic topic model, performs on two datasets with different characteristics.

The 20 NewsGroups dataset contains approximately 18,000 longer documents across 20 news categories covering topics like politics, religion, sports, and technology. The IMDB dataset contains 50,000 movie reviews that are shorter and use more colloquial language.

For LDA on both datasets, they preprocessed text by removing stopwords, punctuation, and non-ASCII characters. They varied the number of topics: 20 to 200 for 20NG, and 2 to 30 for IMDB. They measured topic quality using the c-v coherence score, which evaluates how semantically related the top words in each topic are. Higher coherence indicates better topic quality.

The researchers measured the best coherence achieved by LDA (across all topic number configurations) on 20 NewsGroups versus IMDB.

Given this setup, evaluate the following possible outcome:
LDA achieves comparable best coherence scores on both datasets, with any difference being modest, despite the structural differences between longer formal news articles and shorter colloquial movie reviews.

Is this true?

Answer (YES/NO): YES